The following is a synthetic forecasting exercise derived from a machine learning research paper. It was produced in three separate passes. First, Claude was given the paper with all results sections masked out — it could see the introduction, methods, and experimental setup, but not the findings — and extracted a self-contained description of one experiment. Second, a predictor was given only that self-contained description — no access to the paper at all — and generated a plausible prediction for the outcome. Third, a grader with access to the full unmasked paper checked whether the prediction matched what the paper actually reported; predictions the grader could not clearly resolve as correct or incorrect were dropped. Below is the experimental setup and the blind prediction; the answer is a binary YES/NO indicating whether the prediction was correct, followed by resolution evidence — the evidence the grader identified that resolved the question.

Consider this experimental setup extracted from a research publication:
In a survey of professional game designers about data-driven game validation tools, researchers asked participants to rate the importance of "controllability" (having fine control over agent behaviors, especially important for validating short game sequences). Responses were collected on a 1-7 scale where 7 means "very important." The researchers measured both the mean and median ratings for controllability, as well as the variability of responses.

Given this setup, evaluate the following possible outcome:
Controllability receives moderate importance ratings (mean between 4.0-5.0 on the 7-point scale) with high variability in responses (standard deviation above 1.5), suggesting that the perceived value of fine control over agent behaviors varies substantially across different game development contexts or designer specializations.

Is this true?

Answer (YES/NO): YES